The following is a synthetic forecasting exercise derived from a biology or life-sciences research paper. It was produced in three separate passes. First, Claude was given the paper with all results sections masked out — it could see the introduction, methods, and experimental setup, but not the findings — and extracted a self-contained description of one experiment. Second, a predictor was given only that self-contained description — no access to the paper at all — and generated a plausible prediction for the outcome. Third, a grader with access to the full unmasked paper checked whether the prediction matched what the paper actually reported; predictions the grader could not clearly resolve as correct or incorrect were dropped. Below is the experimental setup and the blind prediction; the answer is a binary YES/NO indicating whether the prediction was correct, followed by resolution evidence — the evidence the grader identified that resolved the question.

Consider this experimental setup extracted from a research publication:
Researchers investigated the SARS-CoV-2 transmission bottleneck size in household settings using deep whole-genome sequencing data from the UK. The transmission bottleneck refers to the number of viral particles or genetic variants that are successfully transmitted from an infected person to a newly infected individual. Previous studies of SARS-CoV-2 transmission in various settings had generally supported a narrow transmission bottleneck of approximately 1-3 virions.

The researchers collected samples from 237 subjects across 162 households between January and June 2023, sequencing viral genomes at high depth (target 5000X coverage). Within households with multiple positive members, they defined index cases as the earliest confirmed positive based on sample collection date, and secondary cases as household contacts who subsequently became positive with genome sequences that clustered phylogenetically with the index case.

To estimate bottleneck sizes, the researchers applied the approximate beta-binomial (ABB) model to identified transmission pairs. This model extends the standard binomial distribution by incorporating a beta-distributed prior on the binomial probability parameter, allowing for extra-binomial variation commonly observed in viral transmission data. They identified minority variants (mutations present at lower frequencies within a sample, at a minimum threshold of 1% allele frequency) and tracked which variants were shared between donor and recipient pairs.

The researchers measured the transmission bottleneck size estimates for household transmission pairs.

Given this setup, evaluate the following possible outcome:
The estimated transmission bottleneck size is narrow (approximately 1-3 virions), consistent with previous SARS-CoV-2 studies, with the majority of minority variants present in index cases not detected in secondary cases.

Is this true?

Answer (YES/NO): NO